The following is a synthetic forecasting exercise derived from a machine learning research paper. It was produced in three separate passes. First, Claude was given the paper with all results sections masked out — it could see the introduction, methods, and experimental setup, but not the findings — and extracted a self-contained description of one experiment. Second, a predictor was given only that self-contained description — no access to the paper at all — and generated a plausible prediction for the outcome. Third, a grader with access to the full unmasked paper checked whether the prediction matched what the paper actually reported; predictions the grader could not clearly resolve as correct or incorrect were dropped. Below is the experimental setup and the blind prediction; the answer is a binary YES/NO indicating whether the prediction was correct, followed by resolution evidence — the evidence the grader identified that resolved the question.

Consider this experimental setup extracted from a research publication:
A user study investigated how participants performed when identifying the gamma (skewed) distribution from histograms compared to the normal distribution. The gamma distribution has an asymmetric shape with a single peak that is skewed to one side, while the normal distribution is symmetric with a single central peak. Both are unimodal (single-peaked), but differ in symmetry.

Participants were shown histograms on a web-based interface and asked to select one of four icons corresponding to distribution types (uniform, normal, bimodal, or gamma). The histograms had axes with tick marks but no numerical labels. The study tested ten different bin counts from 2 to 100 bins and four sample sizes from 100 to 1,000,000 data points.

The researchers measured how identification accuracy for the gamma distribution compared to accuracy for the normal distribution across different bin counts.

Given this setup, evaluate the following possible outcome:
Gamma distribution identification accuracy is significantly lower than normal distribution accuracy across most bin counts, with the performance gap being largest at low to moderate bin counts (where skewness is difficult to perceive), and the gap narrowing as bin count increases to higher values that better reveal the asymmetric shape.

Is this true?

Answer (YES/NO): NO